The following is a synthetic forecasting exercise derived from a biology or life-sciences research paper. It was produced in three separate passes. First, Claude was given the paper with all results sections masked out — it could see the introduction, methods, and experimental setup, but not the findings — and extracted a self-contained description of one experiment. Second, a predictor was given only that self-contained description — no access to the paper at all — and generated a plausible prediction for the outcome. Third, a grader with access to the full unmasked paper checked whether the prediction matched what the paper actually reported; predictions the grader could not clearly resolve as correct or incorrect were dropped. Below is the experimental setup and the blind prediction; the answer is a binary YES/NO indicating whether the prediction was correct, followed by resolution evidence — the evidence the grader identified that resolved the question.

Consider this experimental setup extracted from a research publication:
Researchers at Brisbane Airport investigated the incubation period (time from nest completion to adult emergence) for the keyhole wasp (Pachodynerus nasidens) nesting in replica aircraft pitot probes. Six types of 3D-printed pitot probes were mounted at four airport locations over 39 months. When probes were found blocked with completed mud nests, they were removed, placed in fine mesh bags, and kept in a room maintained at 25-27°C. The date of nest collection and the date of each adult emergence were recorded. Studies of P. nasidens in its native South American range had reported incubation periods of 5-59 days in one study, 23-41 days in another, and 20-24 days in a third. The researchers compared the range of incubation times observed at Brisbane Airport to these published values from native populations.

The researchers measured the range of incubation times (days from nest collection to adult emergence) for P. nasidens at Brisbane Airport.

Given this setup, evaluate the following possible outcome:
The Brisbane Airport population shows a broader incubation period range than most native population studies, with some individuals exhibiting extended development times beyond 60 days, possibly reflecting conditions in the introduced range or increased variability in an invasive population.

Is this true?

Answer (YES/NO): YES